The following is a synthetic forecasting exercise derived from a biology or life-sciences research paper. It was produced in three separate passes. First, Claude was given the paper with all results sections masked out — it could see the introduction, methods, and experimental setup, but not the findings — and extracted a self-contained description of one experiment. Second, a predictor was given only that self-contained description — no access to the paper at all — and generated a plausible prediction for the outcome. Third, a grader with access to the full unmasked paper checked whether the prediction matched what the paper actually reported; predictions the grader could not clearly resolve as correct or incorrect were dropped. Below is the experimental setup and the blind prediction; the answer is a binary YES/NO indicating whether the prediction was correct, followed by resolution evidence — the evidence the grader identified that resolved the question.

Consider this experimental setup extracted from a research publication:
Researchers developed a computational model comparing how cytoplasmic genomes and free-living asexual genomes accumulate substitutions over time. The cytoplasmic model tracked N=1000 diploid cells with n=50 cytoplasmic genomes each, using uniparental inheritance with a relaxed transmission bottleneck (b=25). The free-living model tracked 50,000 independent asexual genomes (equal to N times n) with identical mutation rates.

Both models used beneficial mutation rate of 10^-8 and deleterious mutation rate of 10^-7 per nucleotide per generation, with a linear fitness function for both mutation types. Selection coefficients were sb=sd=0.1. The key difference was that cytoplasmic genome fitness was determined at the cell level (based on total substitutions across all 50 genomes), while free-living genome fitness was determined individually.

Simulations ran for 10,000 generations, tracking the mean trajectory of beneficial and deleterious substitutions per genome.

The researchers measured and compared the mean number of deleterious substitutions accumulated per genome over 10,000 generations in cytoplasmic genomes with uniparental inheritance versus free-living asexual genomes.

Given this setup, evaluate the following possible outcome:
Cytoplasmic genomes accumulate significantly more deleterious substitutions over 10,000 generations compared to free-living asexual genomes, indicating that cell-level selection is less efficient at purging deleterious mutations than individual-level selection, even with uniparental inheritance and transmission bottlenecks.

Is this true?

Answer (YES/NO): NO